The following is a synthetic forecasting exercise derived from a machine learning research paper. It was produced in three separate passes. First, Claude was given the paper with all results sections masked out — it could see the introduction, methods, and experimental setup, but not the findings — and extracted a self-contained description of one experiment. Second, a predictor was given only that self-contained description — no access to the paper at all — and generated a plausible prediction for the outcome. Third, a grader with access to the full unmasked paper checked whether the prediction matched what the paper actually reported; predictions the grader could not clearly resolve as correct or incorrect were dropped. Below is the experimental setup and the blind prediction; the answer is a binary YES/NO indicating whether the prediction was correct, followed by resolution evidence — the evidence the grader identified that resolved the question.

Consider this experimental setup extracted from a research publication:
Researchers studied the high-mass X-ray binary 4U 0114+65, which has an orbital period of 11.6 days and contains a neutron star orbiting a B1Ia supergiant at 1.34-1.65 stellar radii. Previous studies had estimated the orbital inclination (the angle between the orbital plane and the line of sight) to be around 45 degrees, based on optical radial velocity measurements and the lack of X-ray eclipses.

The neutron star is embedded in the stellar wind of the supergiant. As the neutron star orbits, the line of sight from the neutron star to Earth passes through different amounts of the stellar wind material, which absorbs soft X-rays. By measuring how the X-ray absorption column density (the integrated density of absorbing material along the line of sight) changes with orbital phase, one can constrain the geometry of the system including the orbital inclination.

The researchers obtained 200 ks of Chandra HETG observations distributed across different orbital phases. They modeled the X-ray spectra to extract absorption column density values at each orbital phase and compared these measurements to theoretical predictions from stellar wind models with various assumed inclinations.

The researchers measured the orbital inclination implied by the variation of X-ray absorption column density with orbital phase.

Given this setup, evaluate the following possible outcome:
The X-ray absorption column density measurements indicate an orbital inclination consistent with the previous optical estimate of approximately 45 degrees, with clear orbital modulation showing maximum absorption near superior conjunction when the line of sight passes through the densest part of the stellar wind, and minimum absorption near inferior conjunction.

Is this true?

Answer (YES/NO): YES